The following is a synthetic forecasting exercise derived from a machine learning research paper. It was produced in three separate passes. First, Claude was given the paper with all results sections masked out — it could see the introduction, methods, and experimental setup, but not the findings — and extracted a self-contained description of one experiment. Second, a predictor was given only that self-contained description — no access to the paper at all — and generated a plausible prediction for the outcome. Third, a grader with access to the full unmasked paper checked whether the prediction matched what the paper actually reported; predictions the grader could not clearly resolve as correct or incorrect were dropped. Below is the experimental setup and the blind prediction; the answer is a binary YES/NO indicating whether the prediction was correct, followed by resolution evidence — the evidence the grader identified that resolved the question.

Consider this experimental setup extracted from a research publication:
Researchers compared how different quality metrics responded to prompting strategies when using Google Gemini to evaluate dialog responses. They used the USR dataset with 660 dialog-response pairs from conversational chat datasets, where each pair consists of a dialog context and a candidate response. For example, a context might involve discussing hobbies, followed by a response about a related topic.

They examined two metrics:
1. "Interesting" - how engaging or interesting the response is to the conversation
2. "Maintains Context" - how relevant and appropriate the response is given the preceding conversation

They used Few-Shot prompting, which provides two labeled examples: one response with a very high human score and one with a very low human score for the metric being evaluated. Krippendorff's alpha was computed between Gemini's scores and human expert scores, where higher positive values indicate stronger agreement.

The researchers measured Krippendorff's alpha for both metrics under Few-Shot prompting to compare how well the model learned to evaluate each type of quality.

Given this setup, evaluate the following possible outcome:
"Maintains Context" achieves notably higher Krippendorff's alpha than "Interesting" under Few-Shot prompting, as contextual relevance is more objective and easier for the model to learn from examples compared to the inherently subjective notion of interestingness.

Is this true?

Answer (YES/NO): YES